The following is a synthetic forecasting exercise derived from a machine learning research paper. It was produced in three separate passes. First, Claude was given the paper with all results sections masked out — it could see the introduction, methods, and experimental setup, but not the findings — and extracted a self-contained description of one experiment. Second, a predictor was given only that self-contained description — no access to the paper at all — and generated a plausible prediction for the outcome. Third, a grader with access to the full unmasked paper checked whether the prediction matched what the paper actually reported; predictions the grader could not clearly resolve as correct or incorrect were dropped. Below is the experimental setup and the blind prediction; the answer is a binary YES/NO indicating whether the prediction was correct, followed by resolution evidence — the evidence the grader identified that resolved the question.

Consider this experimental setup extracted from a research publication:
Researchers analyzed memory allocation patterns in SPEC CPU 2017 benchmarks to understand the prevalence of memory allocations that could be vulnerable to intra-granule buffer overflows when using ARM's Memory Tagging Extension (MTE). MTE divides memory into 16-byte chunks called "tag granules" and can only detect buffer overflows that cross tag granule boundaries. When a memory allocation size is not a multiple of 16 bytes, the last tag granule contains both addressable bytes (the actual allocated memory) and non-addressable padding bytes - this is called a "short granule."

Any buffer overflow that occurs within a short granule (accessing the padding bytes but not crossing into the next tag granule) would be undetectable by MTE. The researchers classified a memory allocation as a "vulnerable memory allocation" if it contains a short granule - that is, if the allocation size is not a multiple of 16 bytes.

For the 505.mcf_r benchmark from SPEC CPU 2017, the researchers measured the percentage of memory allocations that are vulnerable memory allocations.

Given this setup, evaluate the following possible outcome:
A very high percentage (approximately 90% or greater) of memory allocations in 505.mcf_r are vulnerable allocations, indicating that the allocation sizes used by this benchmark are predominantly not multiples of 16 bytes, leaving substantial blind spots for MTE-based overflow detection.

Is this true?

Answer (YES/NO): NO